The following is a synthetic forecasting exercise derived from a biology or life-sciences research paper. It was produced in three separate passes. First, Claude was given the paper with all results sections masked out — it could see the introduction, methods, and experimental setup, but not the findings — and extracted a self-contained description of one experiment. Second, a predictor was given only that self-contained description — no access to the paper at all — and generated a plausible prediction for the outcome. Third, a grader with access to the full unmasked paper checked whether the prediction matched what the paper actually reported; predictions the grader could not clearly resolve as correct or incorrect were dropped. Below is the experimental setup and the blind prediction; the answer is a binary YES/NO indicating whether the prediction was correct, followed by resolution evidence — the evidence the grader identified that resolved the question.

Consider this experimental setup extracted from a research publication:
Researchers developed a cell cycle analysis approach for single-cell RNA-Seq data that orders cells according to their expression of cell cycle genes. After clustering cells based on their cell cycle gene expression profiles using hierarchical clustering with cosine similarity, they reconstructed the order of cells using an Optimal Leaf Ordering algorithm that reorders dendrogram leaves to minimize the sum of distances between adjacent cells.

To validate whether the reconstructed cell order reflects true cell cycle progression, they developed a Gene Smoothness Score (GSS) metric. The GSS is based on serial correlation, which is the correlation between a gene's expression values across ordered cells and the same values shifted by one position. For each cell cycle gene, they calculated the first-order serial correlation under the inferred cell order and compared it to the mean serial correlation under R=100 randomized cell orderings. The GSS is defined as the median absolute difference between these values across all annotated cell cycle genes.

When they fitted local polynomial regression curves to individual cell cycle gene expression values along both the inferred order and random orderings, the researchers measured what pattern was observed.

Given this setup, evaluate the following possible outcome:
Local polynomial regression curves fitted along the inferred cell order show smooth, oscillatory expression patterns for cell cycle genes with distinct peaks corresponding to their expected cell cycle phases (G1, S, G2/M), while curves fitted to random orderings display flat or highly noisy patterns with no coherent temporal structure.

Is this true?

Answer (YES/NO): YES